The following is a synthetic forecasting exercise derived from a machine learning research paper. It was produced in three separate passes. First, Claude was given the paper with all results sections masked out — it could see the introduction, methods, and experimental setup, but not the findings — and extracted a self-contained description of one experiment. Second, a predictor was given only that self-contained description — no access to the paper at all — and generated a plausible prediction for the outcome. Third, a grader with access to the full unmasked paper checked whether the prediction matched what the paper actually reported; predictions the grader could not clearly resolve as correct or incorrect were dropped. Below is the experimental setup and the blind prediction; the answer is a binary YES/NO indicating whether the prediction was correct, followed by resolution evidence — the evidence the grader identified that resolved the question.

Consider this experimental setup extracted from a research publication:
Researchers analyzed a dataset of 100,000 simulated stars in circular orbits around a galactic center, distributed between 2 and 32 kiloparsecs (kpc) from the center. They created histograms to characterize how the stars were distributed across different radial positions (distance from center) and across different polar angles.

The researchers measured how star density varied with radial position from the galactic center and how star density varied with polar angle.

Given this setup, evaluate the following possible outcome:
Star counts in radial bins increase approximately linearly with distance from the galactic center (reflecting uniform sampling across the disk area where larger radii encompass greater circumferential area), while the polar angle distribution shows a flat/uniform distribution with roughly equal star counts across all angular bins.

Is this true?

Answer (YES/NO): NO